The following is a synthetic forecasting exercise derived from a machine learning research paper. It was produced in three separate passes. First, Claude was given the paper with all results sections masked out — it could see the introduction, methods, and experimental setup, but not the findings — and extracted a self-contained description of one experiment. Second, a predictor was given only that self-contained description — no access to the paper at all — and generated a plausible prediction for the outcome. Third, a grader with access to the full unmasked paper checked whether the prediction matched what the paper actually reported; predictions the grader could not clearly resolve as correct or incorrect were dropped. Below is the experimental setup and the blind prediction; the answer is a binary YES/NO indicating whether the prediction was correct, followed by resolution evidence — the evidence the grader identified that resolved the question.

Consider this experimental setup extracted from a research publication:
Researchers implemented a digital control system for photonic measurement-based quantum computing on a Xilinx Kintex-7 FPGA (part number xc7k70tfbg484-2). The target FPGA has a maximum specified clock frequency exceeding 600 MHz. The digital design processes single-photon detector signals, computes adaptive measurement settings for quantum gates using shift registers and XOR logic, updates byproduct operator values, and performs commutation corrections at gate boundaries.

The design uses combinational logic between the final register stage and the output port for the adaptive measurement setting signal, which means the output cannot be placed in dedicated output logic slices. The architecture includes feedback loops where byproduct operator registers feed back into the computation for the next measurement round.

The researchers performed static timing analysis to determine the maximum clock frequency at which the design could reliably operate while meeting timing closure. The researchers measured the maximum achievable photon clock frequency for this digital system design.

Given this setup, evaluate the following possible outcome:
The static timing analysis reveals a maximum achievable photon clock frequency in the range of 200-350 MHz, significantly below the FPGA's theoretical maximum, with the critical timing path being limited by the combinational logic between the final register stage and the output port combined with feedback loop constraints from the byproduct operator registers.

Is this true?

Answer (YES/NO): NO